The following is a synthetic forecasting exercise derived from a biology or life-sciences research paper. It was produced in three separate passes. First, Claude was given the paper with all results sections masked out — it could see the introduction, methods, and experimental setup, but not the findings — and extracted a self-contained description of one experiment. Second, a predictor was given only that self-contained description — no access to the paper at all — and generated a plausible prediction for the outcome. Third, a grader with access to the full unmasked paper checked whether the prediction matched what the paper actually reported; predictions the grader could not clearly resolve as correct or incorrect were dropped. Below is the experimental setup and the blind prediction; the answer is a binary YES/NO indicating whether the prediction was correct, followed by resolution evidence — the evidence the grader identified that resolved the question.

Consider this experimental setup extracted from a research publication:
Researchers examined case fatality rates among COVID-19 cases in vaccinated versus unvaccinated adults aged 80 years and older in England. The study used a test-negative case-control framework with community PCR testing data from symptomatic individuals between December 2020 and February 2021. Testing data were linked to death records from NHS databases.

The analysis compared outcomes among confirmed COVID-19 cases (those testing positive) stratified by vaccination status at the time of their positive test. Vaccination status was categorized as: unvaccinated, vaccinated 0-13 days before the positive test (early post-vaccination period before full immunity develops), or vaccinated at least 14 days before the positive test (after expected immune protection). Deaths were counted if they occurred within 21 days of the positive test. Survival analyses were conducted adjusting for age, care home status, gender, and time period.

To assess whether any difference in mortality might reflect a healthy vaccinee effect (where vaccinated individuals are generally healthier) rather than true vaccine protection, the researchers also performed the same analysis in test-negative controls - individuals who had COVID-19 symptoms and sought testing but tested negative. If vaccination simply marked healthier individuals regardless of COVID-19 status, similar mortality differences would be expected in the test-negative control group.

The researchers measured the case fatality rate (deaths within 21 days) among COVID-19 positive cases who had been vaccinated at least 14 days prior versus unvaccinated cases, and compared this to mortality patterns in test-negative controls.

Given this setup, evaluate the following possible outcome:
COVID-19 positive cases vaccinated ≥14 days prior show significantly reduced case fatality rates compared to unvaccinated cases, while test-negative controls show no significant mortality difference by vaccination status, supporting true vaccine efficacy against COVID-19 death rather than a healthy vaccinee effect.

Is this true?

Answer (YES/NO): YES